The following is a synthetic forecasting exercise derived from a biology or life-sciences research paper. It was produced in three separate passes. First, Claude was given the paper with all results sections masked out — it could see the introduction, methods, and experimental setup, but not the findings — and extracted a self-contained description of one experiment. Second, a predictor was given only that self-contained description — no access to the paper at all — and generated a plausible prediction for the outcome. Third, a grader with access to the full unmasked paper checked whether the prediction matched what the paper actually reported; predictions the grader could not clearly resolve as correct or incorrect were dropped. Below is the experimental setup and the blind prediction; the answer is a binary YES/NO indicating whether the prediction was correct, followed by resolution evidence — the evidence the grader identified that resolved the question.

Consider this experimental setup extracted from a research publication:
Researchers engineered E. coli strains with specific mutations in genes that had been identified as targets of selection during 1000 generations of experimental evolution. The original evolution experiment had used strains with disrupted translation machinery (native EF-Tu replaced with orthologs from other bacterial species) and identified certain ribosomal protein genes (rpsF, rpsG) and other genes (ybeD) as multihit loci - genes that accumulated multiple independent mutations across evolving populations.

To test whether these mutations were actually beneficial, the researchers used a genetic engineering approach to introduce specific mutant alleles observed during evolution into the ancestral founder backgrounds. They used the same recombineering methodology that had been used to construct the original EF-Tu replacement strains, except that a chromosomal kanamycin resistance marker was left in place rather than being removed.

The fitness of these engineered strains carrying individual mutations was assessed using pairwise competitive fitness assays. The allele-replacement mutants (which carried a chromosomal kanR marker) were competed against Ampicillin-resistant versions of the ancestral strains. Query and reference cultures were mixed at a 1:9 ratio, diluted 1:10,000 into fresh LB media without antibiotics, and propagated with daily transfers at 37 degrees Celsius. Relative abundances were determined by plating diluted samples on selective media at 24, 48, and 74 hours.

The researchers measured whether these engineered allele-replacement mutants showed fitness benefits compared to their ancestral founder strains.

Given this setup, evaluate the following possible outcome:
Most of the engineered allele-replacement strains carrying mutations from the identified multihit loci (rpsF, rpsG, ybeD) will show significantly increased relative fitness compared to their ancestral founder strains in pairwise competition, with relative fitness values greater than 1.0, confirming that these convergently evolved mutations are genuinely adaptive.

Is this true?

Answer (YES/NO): NO